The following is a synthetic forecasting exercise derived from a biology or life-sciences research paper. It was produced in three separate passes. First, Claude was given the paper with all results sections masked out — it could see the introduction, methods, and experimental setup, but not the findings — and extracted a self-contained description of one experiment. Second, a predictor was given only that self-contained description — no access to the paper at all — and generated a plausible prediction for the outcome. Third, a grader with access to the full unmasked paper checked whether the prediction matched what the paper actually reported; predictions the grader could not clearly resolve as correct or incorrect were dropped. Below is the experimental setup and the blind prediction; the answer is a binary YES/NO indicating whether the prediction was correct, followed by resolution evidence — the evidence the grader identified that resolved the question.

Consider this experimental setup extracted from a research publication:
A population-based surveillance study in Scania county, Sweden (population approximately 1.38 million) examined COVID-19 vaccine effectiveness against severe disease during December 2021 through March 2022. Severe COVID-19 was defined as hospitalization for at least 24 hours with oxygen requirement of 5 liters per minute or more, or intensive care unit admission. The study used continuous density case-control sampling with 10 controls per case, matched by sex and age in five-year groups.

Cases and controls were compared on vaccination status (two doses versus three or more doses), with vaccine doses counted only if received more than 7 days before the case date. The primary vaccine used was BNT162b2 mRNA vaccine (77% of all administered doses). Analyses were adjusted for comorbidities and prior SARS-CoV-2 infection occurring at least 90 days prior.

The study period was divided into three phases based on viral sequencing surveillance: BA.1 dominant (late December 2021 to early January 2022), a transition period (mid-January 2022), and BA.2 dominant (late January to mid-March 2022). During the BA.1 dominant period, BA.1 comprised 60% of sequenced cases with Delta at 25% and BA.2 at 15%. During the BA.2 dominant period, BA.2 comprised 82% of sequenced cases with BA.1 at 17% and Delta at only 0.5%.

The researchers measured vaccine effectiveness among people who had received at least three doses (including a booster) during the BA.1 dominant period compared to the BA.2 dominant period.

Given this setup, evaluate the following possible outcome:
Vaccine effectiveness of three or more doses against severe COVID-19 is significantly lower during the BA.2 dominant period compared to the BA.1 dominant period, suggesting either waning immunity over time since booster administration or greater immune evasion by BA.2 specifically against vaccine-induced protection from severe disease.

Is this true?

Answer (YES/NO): NO